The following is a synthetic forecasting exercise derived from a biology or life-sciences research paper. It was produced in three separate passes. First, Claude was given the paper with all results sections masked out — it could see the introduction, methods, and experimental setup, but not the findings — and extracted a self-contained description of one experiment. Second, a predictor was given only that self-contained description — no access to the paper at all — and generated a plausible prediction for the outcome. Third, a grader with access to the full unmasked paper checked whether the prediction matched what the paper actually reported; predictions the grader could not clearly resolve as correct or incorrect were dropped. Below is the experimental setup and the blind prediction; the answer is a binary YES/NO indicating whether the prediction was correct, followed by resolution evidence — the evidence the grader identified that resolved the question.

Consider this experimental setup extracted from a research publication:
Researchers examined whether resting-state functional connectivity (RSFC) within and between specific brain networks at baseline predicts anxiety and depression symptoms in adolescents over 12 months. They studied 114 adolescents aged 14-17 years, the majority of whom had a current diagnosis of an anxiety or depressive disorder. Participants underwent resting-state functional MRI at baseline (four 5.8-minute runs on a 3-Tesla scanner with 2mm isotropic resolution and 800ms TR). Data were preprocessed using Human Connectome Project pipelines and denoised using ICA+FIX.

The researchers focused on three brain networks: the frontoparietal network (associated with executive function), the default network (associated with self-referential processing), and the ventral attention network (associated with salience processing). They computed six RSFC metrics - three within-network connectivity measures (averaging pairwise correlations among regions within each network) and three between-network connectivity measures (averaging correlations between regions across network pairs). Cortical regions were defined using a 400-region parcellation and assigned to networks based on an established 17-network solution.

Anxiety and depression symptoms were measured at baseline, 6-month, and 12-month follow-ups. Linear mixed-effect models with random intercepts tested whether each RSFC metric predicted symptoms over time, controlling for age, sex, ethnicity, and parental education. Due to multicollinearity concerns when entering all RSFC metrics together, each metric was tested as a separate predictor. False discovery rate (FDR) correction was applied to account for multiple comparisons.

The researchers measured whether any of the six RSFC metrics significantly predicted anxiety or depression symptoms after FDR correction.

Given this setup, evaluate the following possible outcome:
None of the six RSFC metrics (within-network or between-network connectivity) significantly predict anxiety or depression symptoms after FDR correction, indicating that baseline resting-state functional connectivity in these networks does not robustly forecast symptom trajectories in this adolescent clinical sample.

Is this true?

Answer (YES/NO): YES